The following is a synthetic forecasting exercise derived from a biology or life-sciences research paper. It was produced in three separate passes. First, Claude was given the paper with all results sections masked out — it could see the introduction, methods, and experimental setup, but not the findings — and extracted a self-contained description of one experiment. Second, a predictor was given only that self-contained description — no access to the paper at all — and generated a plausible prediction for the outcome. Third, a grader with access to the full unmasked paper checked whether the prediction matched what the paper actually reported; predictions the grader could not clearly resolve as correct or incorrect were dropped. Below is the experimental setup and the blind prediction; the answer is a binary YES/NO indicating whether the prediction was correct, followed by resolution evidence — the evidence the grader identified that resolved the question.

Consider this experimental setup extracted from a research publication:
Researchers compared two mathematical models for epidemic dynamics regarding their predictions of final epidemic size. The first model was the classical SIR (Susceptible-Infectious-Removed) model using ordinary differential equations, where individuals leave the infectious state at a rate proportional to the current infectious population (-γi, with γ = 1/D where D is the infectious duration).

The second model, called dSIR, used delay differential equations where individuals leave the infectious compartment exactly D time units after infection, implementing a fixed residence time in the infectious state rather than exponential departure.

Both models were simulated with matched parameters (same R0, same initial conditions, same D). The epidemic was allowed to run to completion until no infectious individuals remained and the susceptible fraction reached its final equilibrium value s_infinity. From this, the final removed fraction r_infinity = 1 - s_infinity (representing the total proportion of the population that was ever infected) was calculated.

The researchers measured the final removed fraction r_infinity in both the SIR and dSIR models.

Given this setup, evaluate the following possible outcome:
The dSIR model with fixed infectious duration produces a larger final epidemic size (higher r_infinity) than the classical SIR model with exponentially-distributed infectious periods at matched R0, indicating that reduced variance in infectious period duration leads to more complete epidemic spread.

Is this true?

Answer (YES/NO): NO